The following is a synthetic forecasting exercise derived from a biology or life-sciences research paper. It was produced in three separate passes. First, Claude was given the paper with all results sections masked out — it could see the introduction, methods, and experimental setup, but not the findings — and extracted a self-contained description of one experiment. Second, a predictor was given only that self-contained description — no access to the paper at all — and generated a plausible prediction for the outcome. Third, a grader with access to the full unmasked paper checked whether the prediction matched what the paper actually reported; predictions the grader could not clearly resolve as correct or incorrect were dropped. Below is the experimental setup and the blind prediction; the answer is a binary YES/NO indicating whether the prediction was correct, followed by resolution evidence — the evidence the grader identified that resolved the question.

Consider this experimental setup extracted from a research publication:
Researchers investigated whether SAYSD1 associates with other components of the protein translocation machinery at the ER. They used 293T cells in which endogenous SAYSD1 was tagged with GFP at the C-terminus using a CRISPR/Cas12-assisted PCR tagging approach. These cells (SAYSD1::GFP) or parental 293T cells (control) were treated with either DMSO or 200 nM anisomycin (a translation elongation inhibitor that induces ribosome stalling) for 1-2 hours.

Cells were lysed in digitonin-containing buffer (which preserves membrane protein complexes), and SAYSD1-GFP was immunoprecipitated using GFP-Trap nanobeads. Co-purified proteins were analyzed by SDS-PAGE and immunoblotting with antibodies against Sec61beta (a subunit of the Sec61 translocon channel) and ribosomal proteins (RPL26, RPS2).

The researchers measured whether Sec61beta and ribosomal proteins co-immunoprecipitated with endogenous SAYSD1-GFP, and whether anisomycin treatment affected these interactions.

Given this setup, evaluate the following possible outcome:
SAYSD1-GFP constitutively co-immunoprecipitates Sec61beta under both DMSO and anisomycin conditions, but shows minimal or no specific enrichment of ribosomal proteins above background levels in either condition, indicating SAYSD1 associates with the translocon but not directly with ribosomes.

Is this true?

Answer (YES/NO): NO